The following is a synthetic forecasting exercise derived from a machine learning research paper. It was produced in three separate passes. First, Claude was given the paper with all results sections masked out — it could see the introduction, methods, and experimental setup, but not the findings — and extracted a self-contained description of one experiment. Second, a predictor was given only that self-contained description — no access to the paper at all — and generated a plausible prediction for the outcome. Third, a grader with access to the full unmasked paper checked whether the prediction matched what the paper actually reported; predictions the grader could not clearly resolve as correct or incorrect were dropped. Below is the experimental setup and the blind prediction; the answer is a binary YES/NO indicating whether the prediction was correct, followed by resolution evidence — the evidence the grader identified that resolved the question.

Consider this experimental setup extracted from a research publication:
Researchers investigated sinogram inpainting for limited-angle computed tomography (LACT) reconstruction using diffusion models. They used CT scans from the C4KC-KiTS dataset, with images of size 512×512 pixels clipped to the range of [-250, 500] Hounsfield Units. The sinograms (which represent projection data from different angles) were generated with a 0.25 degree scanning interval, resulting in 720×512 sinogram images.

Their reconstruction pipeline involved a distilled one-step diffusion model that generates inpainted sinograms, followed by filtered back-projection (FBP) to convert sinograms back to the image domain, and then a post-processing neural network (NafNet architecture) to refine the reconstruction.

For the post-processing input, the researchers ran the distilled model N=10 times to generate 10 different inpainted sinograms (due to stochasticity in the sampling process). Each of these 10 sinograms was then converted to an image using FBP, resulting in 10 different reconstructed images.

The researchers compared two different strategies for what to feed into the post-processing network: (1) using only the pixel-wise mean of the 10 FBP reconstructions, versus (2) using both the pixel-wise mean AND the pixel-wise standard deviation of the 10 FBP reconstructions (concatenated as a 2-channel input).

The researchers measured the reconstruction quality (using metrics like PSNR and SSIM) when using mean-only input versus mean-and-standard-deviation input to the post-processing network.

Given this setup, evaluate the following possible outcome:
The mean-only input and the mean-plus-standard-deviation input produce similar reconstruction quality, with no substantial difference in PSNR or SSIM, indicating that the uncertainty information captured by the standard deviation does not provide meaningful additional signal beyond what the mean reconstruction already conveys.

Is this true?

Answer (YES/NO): NO